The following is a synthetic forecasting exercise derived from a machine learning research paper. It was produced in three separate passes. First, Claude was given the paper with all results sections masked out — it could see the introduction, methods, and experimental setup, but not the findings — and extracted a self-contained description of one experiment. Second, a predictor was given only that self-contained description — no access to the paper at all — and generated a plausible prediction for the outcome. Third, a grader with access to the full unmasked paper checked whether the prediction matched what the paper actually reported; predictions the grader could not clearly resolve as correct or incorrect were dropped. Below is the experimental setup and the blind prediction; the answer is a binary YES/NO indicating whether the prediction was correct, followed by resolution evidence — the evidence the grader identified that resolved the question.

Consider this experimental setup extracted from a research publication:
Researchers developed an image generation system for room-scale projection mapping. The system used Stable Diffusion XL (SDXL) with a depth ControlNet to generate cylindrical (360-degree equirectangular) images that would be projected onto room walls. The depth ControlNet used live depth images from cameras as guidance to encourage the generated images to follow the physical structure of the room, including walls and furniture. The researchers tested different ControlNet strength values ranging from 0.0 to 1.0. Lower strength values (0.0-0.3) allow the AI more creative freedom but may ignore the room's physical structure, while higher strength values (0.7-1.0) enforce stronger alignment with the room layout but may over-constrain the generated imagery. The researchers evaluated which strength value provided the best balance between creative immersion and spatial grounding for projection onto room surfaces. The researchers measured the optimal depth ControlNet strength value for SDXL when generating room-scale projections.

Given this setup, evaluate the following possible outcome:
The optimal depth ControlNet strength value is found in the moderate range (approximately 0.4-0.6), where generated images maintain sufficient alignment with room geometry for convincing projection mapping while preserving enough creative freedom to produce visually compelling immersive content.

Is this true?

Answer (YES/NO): NO